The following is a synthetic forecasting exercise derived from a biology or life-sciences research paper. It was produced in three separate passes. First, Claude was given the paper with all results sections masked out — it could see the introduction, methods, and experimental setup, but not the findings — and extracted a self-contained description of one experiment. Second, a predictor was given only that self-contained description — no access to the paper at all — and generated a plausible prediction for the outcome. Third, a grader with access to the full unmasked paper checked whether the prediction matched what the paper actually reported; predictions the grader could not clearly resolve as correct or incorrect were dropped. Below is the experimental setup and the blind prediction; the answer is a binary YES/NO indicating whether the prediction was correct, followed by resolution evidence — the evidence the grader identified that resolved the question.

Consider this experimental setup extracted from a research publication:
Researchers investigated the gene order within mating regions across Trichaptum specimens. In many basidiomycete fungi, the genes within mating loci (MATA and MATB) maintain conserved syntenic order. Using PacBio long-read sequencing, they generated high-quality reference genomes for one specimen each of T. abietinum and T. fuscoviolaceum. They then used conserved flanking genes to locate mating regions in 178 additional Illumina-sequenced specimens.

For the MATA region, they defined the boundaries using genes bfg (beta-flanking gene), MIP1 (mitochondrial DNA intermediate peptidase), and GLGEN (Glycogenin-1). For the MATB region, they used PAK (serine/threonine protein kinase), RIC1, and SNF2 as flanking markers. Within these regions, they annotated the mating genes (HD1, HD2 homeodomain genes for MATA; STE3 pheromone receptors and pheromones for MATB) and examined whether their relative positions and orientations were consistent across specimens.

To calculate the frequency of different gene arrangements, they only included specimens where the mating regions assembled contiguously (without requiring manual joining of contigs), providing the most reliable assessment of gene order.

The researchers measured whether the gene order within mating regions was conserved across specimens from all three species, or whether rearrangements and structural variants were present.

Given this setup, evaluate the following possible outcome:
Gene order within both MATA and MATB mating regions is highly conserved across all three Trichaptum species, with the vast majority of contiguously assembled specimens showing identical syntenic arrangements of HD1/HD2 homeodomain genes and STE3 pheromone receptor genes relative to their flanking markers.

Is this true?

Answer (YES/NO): NO